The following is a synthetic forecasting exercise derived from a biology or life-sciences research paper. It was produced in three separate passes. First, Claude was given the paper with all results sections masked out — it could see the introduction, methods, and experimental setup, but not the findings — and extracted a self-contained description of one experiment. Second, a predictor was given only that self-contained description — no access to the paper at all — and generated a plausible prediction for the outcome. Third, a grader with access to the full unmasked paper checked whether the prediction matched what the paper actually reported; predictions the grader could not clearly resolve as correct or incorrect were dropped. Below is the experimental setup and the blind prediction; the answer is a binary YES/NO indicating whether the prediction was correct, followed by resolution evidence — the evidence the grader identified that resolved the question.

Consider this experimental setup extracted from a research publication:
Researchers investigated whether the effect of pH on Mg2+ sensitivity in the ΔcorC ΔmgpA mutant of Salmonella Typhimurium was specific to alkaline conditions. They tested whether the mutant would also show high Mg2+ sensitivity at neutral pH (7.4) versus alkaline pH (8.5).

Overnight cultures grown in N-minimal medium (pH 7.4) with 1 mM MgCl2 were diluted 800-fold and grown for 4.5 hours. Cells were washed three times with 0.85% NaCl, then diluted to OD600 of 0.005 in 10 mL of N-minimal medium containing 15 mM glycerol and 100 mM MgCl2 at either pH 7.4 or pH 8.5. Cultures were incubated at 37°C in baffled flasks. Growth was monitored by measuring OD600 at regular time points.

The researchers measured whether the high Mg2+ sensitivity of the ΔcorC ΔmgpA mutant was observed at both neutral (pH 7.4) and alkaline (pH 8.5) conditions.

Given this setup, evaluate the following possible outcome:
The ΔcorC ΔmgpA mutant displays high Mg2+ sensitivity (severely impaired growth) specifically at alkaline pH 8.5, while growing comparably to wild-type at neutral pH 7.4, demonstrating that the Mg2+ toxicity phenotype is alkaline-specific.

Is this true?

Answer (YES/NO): YES